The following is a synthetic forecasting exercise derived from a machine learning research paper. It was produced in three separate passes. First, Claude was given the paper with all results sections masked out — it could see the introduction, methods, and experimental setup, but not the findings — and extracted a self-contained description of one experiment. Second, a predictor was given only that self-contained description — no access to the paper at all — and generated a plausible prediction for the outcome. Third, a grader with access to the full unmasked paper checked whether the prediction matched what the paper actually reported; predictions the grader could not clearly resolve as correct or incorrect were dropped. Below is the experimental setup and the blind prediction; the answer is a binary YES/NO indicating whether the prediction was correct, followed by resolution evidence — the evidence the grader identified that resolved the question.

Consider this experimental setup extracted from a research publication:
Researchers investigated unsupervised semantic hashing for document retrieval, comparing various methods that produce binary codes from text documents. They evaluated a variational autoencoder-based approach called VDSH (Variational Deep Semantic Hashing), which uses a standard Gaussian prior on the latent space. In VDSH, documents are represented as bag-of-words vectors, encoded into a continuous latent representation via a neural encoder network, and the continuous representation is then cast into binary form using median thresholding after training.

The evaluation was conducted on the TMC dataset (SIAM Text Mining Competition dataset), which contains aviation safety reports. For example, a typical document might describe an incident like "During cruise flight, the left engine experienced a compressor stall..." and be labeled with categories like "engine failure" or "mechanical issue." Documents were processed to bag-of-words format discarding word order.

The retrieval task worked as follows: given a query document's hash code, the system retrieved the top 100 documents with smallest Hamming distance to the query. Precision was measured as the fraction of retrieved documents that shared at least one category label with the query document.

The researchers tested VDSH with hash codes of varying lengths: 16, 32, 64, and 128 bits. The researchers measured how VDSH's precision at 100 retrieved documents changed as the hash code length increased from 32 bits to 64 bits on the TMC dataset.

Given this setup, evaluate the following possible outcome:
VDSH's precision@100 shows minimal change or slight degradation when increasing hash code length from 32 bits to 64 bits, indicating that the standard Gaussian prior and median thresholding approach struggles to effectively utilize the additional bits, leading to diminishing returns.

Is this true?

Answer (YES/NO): NO